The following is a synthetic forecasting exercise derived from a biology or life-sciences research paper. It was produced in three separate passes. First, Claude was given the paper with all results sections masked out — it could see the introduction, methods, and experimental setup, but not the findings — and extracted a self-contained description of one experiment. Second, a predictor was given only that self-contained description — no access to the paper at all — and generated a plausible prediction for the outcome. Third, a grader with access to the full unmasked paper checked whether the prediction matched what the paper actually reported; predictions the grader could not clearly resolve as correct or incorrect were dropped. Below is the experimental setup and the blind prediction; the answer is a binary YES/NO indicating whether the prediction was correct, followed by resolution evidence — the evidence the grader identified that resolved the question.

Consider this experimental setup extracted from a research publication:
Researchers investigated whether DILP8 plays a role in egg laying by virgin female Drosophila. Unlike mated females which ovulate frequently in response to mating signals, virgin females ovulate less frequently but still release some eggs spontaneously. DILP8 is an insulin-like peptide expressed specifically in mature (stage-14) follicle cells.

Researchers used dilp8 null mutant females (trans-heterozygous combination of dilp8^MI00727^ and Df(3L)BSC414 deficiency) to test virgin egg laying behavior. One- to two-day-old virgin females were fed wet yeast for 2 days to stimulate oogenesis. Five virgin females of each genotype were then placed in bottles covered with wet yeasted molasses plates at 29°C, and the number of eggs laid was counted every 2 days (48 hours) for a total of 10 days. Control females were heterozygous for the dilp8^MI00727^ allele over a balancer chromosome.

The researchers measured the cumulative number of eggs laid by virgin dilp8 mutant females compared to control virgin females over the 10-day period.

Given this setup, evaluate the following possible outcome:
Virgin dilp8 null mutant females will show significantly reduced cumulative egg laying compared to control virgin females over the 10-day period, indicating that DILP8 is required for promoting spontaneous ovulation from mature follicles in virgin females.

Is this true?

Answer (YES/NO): YES